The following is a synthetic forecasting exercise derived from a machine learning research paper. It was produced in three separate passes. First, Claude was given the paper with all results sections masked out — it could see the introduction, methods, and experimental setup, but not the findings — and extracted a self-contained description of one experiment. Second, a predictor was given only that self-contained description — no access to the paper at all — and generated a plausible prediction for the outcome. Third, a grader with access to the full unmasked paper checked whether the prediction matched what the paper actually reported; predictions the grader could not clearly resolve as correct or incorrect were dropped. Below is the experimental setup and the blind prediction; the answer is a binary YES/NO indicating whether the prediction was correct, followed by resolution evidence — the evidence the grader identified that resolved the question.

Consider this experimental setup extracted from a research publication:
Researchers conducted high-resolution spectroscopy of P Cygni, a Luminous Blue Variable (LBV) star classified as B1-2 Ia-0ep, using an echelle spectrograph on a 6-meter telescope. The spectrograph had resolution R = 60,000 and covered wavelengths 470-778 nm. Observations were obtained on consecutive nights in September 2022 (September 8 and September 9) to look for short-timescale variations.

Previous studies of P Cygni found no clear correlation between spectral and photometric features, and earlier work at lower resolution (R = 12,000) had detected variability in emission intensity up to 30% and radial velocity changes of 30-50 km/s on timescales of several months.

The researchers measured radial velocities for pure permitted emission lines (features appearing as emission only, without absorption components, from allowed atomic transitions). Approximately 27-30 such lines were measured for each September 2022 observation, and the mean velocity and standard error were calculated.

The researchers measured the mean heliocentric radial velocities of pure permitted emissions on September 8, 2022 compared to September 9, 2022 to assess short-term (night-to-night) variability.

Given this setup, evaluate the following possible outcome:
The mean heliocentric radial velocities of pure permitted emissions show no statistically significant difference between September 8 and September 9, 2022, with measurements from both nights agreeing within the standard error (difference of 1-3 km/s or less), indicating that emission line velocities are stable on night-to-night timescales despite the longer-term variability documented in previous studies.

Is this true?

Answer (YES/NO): YES